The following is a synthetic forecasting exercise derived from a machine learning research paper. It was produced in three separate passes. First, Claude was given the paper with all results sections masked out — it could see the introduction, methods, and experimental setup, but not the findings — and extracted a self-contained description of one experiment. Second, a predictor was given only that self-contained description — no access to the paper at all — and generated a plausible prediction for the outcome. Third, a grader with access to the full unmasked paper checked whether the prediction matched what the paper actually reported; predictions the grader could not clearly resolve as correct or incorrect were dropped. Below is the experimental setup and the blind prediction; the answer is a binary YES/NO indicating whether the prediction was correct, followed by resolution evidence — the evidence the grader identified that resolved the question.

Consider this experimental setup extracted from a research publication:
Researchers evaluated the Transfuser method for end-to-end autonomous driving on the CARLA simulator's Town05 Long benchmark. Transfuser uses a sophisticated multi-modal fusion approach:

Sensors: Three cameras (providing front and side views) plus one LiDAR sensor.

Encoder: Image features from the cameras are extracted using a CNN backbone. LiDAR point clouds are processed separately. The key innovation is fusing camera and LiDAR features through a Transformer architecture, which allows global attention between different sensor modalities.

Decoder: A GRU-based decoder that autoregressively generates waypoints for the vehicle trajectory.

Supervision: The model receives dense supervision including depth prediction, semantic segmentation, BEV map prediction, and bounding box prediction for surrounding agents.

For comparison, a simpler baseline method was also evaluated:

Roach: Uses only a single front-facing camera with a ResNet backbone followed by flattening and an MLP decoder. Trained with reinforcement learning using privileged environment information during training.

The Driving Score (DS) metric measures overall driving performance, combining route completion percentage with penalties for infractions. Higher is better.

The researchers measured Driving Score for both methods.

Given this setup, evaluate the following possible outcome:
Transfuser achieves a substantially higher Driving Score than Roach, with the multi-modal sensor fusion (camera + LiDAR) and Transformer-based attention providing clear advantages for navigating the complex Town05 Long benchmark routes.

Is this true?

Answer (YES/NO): NO